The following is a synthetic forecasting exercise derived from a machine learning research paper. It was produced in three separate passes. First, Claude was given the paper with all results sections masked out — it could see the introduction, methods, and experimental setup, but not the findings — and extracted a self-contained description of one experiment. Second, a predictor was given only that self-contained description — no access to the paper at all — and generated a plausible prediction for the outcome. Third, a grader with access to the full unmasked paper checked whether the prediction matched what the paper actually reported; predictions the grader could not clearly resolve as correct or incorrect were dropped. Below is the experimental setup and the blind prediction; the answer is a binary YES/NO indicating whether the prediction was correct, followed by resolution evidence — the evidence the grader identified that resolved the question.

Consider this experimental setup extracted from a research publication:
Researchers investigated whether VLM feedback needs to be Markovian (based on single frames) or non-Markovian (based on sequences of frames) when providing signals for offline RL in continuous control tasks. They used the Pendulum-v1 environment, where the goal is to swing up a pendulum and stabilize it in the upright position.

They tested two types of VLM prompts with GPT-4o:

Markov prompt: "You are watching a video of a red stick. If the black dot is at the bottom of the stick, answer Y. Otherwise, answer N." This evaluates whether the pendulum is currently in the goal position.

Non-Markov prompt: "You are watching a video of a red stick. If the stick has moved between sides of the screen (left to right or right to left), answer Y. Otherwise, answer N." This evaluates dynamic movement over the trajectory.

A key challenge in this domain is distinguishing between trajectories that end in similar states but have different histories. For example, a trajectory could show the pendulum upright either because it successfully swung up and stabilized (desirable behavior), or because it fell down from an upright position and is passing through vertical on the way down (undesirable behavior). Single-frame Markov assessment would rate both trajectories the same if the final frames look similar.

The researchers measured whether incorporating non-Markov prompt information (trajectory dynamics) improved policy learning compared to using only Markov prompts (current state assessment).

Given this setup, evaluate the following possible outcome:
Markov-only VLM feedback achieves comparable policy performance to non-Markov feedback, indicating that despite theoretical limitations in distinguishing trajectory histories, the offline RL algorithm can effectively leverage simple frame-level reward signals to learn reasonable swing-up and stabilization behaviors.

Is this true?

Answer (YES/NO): NO